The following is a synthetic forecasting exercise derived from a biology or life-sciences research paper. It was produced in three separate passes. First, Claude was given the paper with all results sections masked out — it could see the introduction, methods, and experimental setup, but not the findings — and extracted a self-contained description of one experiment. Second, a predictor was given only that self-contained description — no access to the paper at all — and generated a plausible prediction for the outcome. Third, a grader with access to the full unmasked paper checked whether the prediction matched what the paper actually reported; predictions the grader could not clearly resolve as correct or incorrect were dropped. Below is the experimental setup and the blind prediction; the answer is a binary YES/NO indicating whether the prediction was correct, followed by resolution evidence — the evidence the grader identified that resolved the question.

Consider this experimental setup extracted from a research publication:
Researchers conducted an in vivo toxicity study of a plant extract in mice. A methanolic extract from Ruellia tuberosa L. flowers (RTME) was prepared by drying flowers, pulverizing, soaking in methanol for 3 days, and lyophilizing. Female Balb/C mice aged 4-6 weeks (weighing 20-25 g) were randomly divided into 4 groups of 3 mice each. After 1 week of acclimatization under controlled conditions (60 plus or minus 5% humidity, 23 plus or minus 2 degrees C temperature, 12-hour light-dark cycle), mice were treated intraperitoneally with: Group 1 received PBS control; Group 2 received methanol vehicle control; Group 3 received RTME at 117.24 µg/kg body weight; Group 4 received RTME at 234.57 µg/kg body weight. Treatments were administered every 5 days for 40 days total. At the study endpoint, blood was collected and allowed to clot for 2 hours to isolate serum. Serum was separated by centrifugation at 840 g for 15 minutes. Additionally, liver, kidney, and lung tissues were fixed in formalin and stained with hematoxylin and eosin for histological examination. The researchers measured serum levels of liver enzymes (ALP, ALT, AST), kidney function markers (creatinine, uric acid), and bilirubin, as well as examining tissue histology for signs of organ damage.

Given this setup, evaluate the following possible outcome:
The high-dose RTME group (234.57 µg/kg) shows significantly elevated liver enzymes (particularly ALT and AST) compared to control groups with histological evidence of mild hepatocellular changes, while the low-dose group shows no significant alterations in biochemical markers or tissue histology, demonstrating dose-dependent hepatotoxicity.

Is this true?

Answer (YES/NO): NO